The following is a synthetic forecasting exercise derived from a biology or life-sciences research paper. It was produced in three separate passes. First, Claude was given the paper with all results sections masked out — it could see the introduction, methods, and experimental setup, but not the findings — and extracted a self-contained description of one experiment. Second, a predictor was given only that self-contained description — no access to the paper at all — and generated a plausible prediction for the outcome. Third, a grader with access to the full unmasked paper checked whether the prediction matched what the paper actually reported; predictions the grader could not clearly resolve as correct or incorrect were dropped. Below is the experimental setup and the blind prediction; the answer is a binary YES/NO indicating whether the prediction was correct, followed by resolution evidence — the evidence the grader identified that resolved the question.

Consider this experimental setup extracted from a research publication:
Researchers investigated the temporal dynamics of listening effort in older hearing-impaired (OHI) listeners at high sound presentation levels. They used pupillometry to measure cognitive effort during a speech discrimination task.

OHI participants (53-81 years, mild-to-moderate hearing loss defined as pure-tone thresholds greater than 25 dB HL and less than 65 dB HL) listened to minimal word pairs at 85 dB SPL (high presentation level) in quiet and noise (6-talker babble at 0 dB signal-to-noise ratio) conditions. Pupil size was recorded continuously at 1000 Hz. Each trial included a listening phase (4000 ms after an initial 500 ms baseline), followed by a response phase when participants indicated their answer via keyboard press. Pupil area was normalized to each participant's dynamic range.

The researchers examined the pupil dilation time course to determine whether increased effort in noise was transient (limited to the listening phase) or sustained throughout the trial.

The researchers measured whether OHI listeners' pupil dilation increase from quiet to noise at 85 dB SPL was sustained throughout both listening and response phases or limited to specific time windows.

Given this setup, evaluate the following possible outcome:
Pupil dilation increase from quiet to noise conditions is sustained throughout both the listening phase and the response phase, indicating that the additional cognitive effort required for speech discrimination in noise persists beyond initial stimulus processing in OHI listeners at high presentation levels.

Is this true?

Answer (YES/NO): YES